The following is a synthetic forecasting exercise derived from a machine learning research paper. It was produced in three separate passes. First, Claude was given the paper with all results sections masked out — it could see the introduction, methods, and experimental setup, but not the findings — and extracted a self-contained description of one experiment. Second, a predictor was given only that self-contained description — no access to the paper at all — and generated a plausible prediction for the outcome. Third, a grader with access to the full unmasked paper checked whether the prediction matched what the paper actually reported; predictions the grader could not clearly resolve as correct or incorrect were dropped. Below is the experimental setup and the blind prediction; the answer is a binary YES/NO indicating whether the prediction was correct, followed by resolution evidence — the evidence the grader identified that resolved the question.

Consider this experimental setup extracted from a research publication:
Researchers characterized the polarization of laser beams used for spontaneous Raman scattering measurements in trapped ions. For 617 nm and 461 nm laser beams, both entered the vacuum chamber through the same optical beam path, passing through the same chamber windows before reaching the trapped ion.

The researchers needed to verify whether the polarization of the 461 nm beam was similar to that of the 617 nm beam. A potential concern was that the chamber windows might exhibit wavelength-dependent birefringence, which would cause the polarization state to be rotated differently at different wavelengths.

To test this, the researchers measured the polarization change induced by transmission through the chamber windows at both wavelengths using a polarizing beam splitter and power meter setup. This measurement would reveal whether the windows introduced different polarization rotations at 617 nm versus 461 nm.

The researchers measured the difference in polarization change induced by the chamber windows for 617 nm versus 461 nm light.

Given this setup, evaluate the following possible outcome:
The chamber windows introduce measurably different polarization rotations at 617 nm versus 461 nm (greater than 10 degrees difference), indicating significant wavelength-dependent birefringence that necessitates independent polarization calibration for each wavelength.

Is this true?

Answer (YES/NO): NO